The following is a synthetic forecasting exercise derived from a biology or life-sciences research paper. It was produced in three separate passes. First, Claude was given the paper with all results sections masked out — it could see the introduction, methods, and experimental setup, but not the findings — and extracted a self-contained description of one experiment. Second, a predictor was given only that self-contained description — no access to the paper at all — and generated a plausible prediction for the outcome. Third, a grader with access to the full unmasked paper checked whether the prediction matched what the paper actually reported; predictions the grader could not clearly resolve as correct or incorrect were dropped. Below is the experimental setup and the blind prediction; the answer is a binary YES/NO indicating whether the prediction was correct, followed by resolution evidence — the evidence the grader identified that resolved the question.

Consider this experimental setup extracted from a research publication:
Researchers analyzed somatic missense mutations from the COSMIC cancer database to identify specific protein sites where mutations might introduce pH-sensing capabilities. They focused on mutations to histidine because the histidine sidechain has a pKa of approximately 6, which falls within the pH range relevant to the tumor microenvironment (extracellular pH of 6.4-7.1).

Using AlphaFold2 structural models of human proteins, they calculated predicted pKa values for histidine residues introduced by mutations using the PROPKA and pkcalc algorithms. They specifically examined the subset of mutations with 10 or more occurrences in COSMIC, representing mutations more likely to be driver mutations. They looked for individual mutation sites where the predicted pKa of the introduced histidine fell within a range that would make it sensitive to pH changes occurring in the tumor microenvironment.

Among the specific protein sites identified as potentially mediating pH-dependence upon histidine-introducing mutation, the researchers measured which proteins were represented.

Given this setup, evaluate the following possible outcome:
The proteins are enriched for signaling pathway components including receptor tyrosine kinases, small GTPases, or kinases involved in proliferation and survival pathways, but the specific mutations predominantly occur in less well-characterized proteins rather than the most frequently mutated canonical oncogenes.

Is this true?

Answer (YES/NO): NO